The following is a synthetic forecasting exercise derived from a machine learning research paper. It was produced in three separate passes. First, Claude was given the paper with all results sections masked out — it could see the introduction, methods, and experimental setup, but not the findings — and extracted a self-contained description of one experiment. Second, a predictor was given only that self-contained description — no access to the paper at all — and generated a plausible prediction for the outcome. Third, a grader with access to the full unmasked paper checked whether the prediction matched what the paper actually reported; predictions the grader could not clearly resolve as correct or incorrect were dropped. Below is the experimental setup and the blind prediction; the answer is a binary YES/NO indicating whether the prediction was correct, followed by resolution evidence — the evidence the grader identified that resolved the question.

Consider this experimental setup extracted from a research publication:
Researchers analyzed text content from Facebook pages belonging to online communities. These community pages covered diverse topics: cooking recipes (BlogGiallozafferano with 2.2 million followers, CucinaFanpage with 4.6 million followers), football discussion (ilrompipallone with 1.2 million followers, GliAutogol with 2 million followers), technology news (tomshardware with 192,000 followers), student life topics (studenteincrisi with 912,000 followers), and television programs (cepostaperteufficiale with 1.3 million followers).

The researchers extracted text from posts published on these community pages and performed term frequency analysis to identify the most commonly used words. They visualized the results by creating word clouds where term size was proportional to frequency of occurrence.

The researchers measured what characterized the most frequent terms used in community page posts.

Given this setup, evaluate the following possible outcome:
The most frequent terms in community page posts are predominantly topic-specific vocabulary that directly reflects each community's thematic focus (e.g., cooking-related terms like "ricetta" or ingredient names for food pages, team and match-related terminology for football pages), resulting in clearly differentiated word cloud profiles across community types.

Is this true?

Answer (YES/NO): YES